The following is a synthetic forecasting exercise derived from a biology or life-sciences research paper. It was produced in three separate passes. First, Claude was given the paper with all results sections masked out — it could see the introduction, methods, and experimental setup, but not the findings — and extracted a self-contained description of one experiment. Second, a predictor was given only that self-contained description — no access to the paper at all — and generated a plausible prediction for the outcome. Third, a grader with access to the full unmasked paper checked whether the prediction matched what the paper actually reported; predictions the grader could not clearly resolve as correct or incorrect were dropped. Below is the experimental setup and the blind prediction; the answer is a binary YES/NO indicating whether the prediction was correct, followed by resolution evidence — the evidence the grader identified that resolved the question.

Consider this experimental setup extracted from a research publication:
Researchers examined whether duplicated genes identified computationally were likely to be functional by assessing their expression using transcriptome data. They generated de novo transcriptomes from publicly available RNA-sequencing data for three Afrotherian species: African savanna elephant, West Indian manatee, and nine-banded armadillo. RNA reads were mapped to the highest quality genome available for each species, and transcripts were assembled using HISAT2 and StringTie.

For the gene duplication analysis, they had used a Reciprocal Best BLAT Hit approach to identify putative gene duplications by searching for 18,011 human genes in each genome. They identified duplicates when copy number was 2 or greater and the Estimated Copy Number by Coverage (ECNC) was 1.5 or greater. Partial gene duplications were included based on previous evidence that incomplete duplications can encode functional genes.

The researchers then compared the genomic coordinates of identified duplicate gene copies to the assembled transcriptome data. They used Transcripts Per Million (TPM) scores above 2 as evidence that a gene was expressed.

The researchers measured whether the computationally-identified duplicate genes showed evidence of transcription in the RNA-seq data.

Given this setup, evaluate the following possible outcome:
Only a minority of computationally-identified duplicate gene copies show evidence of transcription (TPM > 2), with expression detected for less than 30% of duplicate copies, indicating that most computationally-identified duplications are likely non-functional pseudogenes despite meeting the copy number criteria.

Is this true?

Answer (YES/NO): NO